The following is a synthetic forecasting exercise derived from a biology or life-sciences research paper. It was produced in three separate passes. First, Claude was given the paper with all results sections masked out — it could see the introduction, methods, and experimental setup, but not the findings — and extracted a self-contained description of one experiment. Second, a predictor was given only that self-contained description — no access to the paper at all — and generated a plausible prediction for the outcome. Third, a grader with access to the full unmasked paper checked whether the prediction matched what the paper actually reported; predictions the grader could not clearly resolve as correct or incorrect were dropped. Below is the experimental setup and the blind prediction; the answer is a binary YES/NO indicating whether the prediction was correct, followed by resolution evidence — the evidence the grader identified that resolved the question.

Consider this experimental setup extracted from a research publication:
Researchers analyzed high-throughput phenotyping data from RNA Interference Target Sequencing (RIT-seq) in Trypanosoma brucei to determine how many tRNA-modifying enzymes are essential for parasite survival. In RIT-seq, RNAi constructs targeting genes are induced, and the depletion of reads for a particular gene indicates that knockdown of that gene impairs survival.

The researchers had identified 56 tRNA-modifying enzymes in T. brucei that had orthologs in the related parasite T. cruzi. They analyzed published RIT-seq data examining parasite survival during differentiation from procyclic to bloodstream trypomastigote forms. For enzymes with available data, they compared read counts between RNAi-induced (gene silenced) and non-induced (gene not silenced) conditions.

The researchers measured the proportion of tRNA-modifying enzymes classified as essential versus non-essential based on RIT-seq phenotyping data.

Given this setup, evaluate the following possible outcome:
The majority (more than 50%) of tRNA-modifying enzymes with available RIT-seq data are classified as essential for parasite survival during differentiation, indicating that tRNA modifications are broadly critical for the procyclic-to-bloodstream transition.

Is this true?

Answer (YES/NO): NO